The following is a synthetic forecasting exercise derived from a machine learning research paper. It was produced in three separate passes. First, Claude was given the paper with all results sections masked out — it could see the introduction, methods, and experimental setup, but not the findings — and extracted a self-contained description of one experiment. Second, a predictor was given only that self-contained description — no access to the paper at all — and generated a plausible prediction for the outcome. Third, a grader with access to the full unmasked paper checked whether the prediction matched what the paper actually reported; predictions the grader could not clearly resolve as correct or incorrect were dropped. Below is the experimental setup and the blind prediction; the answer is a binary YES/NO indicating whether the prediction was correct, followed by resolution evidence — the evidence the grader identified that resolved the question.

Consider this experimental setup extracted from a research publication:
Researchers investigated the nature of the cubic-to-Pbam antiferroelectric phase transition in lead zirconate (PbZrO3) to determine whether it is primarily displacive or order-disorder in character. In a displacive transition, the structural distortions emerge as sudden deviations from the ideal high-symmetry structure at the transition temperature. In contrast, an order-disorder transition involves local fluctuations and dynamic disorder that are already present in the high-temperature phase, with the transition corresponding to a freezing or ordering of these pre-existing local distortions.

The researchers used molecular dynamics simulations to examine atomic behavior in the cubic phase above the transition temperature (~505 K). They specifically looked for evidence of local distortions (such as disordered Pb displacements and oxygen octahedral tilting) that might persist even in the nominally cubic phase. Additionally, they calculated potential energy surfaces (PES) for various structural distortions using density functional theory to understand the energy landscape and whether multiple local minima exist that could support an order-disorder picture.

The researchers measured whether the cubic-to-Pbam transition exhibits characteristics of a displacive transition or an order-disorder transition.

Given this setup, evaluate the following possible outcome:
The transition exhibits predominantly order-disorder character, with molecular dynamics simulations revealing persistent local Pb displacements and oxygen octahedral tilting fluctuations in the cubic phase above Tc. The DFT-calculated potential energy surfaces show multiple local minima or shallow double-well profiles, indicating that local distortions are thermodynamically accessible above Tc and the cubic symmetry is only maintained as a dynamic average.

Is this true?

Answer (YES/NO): YES